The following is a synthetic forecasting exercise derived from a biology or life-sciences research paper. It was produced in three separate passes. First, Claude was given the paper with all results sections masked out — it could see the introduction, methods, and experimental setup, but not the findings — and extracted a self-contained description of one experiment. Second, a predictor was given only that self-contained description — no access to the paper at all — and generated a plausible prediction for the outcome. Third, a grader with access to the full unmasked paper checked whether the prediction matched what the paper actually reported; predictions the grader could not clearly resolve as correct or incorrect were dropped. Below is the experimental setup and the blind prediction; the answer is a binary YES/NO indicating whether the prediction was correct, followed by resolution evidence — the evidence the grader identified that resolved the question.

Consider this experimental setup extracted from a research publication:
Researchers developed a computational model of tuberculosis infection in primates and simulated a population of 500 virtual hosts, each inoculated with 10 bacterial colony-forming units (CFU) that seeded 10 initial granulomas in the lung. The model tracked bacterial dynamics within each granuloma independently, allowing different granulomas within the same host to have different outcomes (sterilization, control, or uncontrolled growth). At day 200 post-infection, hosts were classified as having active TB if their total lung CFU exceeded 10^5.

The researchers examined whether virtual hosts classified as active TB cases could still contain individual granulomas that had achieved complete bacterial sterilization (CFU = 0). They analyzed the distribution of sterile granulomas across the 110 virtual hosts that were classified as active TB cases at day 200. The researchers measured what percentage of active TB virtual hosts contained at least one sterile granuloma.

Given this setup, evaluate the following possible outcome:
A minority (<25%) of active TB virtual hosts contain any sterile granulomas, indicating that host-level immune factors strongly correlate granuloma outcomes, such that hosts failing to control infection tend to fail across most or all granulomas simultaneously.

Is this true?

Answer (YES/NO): NO